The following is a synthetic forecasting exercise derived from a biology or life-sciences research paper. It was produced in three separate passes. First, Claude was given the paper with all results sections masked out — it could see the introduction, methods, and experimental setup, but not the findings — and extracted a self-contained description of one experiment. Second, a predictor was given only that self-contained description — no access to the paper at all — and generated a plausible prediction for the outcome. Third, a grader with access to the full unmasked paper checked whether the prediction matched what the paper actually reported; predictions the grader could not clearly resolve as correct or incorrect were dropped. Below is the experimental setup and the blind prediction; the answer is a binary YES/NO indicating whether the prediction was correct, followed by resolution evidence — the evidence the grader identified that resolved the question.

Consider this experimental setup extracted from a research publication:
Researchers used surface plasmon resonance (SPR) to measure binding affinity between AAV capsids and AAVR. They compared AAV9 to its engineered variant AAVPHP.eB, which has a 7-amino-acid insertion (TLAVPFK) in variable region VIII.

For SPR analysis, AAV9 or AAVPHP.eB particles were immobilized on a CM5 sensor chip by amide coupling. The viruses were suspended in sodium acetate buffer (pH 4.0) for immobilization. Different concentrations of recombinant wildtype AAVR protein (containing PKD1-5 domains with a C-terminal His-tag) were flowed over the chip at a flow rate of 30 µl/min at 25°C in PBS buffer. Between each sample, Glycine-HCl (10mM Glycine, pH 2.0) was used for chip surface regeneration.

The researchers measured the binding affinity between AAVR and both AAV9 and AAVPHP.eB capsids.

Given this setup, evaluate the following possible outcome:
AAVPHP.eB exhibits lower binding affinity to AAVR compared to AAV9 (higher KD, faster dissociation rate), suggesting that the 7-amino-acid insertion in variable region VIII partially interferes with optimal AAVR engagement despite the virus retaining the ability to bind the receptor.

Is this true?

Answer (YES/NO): YES